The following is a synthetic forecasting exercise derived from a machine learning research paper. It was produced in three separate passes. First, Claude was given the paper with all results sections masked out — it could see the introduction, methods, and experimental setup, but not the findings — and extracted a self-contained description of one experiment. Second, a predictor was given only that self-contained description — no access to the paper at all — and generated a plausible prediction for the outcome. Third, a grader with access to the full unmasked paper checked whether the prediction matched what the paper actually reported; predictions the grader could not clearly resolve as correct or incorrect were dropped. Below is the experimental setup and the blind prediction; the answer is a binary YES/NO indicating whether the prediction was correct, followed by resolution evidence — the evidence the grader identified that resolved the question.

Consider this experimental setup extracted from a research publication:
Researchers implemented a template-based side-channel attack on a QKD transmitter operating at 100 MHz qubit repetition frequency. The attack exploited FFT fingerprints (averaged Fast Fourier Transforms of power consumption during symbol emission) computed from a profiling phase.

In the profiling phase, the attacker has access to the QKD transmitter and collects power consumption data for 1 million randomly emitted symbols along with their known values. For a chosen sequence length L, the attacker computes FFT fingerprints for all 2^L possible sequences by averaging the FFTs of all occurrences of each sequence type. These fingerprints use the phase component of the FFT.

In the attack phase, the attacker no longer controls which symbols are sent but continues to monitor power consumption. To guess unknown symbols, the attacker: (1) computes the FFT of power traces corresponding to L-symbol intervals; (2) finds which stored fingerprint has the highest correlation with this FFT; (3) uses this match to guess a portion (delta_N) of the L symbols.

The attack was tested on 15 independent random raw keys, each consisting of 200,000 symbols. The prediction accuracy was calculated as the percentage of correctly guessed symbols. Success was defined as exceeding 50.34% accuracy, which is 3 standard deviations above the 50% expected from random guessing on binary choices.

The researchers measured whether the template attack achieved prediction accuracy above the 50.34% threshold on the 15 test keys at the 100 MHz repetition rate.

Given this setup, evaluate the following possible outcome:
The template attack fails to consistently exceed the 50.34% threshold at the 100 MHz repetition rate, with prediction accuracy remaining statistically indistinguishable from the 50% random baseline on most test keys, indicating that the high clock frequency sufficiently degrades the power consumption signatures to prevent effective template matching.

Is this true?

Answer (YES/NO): NO